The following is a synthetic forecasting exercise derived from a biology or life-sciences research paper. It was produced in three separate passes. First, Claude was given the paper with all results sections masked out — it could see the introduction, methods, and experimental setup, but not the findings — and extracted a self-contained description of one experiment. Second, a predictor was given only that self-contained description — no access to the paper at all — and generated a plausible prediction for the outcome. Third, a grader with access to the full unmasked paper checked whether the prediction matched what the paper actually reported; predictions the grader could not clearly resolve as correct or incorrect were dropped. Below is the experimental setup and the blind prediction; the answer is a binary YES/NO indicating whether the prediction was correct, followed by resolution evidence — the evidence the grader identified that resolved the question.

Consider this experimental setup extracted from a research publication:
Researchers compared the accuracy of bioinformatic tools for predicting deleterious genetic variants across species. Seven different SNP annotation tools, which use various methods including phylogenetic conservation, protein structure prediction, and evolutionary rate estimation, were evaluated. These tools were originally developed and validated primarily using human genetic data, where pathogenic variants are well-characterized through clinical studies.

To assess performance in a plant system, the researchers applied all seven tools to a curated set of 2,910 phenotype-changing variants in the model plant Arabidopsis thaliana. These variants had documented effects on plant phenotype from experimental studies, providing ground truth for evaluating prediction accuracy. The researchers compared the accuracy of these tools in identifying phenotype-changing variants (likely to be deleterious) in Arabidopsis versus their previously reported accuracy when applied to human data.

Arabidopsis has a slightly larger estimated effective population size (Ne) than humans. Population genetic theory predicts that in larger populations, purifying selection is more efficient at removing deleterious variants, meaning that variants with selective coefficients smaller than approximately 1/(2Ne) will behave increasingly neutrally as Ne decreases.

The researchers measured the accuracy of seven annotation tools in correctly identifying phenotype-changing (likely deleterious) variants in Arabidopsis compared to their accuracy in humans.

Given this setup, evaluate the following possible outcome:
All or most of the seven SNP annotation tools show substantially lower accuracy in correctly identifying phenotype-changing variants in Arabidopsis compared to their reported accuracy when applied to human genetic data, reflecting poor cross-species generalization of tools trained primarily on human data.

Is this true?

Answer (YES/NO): NO